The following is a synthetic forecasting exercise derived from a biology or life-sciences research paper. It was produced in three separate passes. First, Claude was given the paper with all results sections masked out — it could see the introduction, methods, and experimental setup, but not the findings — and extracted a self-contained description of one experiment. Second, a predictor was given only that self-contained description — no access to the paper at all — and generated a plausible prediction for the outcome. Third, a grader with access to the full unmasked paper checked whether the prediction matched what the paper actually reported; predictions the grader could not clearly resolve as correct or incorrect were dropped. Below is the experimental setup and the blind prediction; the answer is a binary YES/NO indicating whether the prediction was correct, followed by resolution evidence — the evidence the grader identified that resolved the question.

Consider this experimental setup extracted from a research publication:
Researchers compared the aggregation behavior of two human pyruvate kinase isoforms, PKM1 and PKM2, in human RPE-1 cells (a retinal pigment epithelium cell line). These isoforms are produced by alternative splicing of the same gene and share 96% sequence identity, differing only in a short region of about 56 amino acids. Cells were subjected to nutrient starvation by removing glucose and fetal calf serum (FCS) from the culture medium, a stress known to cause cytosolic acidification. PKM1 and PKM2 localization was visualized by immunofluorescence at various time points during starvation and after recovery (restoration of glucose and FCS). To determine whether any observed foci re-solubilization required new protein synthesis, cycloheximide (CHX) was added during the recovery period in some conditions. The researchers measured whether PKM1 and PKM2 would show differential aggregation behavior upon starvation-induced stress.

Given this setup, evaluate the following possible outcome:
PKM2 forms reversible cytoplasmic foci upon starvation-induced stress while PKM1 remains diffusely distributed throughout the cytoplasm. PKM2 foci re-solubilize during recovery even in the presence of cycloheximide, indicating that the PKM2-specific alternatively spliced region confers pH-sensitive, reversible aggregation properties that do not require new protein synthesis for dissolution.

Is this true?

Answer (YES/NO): YES